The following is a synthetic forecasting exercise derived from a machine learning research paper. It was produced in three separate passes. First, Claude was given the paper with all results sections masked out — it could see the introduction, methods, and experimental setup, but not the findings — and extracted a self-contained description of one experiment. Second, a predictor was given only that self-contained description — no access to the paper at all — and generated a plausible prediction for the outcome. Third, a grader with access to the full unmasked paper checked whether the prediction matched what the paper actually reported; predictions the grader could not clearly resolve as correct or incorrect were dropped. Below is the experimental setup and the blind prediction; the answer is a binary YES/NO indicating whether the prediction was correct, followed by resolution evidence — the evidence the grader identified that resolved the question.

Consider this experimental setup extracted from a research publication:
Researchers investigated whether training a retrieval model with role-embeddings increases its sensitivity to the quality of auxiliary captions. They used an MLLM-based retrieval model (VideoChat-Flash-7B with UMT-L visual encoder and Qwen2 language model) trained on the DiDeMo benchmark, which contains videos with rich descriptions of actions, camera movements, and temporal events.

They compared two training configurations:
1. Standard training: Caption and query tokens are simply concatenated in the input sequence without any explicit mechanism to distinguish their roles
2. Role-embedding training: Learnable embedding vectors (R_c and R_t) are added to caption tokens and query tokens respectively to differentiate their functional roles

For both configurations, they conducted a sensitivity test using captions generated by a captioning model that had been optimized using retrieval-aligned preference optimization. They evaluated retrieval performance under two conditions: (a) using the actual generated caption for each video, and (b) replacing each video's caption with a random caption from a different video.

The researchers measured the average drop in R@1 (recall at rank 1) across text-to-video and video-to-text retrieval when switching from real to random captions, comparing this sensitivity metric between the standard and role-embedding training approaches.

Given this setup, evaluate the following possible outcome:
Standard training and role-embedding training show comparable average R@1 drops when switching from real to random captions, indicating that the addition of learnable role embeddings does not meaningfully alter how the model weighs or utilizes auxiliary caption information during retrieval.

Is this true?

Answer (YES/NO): NO